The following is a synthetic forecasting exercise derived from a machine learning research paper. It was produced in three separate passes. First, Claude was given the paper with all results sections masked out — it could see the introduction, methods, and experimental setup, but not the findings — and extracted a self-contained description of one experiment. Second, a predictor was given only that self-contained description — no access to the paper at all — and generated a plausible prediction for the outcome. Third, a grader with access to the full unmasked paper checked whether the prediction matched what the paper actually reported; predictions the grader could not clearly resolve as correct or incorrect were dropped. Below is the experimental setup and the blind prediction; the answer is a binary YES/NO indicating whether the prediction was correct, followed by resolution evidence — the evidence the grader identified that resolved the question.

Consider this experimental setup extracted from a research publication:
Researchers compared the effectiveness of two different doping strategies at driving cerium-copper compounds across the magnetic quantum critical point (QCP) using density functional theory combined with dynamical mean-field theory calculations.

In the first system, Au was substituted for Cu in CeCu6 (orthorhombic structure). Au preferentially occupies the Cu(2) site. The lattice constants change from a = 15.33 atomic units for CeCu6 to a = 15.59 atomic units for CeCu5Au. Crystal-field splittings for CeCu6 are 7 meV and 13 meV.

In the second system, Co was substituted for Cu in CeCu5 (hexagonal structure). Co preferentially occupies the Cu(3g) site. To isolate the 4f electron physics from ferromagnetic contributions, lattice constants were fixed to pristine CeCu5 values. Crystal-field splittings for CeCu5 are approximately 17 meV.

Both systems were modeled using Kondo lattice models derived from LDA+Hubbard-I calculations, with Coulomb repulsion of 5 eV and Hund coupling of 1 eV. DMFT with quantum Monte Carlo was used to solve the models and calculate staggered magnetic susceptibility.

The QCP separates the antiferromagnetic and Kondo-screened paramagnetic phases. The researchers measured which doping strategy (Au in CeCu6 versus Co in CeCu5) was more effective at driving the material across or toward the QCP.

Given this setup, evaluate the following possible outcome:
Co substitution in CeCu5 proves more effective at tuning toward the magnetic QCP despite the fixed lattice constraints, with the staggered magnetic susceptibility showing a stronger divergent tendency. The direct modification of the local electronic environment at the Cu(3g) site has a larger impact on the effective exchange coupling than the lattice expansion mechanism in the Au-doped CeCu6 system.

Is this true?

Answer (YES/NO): YES